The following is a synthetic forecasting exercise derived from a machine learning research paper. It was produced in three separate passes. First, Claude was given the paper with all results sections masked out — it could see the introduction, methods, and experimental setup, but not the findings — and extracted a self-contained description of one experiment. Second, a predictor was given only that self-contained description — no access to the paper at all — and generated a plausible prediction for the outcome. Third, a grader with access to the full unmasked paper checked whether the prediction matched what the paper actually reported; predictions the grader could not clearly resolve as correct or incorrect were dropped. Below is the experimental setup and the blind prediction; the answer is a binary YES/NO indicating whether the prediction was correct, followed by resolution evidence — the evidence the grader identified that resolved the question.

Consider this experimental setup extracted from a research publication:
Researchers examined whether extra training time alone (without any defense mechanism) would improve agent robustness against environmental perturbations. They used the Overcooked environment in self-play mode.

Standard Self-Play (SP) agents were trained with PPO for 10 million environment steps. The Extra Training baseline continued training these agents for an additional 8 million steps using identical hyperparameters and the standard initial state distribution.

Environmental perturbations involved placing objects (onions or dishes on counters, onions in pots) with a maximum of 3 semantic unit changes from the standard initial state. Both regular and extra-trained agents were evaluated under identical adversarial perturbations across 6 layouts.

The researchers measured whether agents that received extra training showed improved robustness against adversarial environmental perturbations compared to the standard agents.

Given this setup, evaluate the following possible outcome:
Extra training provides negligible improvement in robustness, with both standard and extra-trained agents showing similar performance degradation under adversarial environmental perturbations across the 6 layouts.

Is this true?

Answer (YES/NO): YES